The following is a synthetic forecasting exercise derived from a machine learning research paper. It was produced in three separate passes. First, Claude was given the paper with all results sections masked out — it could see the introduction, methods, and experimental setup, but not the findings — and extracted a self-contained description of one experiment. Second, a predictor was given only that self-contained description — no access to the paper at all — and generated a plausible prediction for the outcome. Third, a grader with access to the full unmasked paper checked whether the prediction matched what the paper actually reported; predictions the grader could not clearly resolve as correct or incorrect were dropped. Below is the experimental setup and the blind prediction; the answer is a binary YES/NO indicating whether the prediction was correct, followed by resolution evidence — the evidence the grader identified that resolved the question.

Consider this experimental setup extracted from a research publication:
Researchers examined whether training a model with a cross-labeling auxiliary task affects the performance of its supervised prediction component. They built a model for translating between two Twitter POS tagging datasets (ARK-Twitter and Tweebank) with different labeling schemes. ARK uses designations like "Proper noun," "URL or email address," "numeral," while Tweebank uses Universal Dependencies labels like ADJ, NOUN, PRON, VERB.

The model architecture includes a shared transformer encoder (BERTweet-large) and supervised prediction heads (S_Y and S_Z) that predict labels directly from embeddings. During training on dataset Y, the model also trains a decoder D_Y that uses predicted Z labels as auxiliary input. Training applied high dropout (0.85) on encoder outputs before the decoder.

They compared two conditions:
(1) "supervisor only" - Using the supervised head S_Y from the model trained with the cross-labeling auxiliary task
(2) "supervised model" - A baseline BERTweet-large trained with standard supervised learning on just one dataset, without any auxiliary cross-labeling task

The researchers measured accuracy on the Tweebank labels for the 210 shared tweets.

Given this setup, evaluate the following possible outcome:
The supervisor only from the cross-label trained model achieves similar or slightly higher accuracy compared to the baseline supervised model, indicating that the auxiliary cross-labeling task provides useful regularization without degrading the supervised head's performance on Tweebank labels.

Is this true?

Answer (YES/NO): YES